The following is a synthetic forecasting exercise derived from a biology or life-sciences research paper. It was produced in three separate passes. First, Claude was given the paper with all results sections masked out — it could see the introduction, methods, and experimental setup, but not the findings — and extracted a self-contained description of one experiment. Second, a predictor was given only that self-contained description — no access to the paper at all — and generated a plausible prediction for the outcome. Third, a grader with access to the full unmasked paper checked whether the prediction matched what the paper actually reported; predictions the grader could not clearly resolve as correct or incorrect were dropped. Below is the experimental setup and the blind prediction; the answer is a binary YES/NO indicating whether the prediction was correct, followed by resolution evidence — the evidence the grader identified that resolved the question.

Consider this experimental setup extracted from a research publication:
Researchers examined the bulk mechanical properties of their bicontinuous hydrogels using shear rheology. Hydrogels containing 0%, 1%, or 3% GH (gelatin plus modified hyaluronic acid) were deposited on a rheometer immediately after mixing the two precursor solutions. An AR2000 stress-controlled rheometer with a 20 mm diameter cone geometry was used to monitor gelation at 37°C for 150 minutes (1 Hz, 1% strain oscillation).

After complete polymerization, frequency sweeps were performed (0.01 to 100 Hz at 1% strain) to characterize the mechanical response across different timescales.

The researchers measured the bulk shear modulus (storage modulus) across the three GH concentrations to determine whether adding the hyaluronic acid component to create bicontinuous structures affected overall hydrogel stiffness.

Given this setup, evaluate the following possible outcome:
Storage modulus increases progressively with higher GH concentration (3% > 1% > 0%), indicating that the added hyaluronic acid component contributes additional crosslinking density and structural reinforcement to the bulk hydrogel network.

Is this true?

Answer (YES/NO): NO